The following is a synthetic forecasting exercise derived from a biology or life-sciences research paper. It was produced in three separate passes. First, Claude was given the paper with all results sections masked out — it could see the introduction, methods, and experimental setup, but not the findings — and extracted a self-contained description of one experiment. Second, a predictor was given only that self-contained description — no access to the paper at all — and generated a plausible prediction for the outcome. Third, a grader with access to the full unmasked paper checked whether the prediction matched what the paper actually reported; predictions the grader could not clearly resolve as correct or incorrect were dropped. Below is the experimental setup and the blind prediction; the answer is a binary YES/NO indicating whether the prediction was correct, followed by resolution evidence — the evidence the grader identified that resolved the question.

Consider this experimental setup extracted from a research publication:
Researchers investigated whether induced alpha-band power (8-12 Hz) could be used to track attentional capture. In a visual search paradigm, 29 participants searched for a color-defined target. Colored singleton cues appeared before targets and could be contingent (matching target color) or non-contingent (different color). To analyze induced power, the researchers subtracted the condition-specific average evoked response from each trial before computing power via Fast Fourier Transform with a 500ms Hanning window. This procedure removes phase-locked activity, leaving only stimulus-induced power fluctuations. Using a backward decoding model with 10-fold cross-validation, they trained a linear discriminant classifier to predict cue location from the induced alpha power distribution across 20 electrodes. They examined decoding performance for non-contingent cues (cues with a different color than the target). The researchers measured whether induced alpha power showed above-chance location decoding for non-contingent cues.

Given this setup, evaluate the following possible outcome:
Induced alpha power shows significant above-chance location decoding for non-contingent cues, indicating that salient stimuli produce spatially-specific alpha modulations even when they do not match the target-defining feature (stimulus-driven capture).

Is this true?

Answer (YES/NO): YES